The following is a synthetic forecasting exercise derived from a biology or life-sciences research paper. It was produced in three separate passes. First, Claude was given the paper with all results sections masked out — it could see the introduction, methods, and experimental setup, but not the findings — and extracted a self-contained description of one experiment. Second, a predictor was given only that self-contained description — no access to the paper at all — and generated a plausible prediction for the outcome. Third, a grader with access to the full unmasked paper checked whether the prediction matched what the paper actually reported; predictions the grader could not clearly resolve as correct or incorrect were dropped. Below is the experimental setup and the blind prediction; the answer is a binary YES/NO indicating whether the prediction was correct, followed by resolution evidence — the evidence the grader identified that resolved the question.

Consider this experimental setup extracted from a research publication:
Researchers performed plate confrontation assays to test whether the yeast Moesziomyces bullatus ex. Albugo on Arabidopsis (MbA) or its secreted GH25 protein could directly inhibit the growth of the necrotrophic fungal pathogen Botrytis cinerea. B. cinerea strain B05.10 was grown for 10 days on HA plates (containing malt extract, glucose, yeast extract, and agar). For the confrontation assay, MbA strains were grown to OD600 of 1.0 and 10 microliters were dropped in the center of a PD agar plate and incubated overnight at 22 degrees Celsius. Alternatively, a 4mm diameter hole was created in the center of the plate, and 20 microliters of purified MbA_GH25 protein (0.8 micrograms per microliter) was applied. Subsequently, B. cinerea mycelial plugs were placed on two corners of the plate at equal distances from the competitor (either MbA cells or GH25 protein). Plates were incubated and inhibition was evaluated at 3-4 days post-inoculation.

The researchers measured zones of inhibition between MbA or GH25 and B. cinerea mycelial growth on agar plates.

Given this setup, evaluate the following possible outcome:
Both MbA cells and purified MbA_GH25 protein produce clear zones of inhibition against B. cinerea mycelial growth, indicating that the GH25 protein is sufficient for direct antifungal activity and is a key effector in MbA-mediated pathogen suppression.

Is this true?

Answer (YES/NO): NO